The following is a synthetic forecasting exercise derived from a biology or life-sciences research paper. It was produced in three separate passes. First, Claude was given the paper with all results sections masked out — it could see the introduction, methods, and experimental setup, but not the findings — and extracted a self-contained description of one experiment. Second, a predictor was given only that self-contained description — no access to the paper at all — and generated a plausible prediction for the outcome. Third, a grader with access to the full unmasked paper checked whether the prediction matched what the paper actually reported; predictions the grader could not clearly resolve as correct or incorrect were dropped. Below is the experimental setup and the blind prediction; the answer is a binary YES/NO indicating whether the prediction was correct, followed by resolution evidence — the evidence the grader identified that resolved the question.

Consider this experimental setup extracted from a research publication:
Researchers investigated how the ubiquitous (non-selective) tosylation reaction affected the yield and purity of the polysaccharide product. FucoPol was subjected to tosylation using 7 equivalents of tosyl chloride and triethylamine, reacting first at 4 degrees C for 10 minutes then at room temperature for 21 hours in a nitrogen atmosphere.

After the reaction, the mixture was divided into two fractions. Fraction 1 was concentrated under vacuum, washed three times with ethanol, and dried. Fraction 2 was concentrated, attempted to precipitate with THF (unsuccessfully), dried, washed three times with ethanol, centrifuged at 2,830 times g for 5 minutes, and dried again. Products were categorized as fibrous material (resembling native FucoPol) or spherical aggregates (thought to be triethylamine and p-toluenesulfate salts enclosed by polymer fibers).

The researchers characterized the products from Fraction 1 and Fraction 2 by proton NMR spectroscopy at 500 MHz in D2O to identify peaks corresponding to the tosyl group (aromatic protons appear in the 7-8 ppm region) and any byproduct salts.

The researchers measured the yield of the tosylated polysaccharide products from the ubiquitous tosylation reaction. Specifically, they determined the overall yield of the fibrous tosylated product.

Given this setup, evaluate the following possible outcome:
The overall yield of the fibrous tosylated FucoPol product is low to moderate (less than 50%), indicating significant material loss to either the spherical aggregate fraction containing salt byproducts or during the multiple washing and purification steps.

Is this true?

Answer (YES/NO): YES